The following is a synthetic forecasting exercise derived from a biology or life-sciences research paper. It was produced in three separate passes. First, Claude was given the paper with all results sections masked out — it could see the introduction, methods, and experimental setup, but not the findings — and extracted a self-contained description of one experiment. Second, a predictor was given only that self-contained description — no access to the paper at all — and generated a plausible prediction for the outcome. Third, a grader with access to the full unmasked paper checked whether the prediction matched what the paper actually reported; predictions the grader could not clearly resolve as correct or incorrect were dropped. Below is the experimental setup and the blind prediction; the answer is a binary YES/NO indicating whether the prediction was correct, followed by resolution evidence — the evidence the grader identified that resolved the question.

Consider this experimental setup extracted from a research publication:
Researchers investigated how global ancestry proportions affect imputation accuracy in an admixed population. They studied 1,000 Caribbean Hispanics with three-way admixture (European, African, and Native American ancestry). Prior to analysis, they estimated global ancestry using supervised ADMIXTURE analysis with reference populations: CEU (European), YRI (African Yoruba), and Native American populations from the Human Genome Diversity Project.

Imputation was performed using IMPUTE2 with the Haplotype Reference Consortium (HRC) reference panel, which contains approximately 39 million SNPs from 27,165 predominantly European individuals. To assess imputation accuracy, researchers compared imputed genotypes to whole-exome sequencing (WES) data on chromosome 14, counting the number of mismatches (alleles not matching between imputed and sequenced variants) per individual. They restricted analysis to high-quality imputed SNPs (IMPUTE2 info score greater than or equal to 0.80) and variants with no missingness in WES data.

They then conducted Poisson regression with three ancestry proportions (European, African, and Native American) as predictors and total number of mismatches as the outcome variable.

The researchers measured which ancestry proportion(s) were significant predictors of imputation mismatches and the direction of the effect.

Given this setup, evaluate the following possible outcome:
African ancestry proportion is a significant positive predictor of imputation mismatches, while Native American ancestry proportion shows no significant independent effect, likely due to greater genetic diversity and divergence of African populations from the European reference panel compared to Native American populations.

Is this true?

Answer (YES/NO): YES